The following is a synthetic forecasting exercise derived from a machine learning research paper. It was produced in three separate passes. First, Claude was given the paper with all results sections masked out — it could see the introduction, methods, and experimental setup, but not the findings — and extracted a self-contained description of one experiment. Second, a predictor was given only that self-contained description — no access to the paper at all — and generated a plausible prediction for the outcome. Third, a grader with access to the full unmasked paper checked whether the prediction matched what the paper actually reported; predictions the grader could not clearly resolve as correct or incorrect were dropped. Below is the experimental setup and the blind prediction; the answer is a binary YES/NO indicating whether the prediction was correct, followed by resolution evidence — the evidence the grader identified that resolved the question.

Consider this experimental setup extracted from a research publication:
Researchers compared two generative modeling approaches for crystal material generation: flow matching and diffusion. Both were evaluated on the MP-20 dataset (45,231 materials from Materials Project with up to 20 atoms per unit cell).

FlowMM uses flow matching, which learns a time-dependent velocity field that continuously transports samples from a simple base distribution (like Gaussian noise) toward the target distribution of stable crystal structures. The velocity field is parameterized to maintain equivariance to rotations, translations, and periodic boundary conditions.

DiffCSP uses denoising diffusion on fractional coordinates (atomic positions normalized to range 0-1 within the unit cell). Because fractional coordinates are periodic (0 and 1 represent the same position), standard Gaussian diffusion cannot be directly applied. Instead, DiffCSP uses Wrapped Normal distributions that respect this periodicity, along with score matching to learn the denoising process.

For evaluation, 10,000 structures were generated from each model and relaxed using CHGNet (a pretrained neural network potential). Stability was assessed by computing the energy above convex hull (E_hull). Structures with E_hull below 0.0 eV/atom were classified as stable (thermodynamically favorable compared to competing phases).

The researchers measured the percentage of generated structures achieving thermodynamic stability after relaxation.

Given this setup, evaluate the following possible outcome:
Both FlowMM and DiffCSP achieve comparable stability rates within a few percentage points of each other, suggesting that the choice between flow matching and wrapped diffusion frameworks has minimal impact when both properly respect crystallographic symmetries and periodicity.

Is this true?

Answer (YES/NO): NO